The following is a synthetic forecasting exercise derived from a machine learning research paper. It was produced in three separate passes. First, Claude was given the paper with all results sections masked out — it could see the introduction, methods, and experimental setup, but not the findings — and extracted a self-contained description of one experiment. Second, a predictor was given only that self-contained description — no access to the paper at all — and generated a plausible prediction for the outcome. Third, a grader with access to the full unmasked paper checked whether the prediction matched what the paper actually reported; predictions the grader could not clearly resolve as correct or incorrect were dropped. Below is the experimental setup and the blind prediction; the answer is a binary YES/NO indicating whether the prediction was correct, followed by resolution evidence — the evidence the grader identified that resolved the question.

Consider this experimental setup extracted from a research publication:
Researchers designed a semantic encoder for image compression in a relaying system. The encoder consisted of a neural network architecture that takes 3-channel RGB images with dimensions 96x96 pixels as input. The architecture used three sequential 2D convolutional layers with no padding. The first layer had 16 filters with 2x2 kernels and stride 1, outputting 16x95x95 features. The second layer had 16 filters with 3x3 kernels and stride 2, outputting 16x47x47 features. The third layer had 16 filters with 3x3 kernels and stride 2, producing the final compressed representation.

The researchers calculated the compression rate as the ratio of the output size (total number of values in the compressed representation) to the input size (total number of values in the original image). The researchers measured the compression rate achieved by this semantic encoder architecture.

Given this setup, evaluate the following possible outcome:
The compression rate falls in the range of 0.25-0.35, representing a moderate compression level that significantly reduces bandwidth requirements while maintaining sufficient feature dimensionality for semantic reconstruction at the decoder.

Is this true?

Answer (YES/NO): YES